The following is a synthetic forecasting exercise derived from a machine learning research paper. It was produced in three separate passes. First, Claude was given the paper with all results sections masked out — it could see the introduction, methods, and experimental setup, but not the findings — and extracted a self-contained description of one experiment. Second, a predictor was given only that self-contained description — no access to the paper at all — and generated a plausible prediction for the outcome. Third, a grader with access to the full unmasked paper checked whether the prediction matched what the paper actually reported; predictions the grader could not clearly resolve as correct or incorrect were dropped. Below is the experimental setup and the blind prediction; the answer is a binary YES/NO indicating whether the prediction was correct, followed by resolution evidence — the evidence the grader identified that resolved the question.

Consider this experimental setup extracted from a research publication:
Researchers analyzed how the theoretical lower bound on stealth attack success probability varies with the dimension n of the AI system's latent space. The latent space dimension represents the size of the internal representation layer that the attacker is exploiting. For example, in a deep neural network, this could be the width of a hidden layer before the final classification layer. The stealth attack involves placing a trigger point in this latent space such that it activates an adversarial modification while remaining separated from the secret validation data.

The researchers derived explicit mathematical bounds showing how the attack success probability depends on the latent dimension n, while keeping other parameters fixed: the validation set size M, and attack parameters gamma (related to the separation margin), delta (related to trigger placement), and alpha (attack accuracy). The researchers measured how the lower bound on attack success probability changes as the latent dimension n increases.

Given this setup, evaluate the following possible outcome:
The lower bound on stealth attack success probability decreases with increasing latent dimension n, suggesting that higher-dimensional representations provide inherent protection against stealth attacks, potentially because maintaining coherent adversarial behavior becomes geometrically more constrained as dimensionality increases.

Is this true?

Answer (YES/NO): NO